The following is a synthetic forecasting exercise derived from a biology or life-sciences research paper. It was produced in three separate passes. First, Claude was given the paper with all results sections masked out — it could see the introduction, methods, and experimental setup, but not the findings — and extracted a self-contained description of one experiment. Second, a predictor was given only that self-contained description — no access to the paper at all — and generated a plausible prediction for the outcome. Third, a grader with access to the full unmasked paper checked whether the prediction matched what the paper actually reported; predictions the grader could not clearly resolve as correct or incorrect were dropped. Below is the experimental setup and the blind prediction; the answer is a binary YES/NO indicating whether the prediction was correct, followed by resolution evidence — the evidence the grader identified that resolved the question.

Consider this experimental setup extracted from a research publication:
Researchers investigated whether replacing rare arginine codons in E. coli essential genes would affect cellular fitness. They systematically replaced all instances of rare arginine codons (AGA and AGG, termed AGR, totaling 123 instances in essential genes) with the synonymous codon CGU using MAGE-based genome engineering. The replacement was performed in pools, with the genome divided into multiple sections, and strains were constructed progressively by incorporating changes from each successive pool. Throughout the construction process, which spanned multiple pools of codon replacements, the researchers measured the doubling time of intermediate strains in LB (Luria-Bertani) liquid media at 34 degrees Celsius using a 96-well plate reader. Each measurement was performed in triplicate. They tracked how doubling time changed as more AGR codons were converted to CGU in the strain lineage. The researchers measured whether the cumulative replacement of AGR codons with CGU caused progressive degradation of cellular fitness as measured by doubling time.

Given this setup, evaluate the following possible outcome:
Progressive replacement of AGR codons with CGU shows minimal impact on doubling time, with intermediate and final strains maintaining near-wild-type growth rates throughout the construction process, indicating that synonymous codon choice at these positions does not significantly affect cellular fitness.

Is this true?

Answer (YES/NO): NO